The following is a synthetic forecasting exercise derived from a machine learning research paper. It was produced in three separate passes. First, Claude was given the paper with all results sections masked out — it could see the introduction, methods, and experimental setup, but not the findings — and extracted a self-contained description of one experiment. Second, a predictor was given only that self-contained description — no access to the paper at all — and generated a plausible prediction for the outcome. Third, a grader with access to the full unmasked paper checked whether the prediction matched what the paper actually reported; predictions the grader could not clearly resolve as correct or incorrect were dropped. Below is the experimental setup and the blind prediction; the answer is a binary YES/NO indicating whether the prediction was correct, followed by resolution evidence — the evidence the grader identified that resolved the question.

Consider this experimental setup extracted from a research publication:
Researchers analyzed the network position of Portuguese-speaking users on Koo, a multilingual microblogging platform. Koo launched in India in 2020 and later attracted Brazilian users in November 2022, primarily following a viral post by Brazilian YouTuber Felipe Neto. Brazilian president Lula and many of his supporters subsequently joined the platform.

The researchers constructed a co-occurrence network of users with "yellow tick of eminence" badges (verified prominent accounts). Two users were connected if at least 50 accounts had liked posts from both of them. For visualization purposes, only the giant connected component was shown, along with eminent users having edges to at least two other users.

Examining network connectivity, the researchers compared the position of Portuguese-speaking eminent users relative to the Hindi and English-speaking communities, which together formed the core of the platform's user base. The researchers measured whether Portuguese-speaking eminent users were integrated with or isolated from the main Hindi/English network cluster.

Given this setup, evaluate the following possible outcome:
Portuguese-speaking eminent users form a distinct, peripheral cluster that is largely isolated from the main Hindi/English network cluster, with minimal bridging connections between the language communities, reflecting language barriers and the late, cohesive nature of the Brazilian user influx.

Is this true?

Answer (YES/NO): YES